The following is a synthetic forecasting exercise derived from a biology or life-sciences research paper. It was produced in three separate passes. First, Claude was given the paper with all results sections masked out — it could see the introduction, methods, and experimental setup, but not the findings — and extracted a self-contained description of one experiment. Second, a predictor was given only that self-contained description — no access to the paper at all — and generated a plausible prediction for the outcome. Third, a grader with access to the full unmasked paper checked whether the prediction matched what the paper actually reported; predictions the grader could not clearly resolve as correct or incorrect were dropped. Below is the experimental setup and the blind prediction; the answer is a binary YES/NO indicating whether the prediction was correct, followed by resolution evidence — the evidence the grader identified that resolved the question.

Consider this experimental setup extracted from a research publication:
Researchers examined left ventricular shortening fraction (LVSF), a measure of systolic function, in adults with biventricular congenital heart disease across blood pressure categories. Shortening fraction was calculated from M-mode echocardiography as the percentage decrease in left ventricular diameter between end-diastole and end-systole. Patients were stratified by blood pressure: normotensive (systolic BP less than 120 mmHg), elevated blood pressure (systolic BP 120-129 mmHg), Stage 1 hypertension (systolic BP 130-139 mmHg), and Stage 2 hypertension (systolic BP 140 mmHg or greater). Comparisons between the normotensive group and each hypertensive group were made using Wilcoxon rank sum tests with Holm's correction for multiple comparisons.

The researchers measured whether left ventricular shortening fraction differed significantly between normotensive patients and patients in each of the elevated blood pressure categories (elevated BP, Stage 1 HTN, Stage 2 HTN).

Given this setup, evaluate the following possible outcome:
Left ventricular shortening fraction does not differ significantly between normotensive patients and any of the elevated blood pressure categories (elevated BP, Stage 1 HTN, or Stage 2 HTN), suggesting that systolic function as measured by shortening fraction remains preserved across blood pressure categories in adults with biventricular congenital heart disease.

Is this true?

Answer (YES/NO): YES